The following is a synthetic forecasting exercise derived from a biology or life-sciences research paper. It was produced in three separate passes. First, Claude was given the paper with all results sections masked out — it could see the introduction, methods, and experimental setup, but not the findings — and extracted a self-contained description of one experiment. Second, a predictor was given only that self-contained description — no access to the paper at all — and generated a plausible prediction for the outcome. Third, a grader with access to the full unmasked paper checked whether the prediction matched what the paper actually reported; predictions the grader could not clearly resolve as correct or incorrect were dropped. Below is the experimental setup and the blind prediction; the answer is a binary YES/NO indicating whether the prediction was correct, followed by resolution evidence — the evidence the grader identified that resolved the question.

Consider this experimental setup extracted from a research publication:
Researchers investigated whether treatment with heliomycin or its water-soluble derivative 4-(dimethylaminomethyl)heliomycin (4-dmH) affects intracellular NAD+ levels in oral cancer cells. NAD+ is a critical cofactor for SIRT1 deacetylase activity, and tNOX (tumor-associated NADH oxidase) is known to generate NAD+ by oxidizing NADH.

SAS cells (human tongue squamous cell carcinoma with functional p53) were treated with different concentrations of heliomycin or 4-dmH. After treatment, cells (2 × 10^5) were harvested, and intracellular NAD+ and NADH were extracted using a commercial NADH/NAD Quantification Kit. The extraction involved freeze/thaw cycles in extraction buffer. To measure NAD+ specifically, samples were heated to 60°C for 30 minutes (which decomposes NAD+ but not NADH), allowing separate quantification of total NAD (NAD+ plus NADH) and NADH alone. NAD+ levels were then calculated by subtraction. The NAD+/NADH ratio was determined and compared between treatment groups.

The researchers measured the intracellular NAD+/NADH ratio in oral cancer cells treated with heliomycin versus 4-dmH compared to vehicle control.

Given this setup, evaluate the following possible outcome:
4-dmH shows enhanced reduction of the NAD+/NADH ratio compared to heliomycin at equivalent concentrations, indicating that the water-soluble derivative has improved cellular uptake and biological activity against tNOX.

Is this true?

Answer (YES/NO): NO